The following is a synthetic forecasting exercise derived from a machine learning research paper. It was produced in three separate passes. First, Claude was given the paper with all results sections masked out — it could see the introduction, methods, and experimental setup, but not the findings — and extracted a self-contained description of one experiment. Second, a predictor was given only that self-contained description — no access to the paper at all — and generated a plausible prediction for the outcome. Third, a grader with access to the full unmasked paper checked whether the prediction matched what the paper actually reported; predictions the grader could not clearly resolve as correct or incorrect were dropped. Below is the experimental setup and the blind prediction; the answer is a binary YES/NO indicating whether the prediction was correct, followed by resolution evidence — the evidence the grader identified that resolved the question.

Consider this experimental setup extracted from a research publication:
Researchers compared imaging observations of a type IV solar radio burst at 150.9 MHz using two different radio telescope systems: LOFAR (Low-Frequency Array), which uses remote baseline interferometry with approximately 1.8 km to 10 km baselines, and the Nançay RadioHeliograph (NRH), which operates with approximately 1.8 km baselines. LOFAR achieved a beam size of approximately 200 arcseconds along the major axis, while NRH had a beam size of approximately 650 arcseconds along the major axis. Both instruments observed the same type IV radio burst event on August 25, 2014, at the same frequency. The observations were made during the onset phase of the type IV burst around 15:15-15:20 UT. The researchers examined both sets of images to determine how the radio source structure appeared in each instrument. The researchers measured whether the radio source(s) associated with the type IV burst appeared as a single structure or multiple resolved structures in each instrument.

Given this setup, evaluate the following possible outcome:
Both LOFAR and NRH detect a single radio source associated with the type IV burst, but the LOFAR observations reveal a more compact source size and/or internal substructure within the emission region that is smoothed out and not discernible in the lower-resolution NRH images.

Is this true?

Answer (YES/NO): NO